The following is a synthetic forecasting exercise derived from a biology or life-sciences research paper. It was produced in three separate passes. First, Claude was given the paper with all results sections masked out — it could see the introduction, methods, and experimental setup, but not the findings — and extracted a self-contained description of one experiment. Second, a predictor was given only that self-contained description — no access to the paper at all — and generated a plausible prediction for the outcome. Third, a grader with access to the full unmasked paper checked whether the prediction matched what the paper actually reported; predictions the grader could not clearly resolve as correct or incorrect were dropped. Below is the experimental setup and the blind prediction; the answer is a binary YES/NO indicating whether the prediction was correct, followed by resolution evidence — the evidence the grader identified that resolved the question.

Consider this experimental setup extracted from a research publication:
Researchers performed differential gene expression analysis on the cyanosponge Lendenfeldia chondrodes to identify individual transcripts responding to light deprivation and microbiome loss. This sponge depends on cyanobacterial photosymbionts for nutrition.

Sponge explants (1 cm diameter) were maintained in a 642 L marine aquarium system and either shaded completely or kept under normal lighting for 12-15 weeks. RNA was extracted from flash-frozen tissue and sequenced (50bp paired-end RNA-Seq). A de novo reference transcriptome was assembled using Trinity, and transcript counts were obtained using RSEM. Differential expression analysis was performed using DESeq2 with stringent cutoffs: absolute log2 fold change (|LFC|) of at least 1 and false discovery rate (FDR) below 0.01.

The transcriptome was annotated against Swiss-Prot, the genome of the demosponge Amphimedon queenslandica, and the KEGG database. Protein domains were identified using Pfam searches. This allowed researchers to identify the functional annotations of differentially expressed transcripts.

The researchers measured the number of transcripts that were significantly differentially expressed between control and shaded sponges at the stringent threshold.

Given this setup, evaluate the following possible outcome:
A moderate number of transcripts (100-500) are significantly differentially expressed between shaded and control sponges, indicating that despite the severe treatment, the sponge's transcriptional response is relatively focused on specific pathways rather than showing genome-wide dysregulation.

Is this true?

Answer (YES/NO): NO